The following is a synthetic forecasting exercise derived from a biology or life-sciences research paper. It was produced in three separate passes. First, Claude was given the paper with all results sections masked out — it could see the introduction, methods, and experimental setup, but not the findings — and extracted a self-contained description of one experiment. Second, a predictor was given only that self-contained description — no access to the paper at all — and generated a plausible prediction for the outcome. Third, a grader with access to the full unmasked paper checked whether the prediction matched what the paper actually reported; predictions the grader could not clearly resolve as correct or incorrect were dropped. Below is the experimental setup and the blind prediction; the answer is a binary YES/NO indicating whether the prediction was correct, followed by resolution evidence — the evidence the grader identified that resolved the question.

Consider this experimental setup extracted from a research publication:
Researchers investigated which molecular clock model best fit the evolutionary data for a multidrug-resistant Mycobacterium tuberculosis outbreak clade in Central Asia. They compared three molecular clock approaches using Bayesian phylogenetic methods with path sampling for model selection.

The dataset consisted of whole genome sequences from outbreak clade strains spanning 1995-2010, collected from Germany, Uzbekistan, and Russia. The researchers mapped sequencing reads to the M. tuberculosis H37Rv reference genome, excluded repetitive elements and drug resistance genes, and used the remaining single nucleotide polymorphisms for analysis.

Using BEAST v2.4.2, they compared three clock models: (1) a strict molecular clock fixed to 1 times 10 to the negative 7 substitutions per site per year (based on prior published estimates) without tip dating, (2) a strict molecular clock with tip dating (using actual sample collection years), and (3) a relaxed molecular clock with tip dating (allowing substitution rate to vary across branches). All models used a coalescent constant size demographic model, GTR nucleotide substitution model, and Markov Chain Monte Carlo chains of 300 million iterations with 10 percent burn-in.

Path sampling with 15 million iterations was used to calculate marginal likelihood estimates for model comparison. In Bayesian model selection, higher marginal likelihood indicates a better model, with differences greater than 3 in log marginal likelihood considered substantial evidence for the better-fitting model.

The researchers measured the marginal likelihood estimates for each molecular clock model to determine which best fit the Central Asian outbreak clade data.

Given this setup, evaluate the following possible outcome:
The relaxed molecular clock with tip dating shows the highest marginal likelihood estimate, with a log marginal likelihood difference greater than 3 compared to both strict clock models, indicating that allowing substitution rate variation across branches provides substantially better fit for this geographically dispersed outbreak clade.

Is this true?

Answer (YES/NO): NO